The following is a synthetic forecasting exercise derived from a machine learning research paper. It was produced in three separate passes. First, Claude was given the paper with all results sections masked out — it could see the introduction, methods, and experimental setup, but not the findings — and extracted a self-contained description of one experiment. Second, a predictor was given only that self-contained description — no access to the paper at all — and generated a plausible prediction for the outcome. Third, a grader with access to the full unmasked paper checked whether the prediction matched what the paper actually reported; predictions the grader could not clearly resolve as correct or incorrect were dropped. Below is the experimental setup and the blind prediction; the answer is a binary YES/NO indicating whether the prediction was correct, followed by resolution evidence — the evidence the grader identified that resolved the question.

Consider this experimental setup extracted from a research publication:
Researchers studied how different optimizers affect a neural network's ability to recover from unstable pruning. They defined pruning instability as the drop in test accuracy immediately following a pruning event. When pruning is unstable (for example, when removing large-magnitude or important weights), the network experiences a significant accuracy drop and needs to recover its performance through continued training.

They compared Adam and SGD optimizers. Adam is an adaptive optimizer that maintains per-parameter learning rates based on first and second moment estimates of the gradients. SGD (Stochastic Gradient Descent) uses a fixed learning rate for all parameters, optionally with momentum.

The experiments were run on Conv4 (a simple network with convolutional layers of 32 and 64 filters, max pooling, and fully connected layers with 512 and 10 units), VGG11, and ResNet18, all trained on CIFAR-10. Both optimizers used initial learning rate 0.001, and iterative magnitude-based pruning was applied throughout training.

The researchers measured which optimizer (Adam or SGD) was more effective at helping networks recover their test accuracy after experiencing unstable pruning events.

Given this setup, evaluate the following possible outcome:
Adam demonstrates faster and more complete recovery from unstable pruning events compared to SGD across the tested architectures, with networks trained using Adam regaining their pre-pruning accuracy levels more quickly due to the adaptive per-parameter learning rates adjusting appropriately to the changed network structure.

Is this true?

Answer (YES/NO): YES